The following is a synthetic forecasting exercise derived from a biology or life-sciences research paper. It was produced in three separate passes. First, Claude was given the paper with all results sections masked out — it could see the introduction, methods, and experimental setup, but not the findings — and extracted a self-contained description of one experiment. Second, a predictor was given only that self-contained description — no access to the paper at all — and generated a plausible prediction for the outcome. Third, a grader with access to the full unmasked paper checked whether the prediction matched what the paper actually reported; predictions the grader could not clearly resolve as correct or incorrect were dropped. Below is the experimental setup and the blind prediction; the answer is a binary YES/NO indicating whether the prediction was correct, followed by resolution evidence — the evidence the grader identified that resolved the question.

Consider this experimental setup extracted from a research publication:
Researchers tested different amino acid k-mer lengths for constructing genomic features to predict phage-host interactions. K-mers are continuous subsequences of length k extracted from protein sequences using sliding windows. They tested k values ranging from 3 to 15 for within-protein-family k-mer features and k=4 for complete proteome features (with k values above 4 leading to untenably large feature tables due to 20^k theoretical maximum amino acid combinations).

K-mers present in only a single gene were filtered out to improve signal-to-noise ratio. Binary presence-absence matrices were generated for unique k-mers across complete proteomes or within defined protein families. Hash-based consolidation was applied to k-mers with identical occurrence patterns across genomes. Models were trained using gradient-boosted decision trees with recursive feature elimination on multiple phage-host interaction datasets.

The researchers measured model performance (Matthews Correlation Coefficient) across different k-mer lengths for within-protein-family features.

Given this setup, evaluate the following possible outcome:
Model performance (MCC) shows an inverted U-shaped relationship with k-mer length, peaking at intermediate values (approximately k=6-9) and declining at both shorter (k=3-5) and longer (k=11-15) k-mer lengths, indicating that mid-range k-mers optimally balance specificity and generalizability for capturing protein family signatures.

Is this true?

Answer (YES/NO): NO